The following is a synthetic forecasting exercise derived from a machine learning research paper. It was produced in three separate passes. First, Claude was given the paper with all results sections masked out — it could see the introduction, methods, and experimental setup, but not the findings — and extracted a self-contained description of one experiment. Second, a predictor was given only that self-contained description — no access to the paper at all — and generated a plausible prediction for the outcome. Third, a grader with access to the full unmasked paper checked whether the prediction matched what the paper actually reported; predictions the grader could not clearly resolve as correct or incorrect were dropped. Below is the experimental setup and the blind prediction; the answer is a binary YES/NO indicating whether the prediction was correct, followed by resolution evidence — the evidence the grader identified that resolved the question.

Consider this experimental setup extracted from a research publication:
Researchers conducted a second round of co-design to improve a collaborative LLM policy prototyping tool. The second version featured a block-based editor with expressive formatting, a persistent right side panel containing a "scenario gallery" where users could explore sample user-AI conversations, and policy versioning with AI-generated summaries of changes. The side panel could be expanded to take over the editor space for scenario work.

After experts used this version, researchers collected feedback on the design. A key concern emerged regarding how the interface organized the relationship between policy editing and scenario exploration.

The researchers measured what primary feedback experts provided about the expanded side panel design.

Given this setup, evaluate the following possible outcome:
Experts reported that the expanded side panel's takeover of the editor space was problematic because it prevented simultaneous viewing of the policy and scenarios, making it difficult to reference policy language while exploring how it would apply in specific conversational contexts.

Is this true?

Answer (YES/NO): NO